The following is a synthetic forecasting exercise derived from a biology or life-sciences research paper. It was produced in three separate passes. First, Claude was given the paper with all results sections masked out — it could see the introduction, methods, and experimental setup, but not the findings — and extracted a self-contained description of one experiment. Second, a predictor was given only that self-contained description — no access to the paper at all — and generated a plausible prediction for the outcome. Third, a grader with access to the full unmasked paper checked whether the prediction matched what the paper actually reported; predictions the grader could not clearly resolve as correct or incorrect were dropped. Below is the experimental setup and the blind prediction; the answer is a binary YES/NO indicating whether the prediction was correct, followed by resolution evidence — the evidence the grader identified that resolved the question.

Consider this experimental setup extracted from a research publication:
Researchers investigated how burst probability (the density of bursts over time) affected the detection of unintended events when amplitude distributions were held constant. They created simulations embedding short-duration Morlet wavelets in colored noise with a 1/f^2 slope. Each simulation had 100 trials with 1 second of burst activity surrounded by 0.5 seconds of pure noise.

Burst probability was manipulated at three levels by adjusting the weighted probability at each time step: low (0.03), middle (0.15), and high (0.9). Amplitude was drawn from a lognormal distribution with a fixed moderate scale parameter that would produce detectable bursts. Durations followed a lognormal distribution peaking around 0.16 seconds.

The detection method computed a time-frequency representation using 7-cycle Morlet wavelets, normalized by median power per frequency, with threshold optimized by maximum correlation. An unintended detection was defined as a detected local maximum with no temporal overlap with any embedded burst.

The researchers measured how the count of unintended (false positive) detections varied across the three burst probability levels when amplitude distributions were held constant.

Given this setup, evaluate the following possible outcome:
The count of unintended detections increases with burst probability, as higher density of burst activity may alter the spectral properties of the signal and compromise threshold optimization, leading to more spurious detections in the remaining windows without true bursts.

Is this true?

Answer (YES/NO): NO